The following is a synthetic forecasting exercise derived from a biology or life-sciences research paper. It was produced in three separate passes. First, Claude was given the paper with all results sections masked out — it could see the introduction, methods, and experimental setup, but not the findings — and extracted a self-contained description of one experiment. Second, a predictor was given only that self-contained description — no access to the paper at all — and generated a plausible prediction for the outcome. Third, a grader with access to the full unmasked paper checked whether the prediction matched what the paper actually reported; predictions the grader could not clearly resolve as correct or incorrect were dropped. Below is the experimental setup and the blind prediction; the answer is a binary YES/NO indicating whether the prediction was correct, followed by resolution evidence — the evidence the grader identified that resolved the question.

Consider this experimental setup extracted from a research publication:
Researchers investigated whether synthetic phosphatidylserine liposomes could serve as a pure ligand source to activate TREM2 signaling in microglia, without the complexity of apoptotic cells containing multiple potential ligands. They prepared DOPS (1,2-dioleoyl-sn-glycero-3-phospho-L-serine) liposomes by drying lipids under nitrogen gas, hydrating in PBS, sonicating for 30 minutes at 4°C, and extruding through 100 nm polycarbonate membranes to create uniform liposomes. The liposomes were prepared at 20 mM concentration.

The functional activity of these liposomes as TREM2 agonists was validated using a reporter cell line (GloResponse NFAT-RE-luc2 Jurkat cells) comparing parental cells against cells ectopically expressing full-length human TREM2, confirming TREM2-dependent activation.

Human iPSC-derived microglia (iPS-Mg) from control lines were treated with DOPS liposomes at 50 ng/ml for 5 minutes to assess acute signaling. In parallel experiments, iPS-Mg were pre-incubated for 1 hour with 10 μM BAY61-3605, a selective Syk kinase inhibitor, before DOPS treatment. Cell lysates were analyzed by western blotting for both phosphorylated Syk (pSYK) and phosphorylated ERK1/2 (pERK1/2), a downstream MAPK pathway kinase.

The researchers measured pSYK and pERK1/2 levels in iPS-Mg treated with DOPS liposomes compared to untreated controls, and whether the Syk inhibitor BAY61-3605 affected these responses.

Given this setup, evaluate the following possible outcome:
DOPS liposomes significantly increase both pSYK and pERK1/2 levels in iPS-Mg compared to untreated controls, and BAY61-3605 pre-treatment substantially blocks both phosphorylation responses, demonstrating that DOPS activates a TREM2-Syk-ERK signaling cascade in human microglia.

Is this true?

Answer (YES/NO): NO